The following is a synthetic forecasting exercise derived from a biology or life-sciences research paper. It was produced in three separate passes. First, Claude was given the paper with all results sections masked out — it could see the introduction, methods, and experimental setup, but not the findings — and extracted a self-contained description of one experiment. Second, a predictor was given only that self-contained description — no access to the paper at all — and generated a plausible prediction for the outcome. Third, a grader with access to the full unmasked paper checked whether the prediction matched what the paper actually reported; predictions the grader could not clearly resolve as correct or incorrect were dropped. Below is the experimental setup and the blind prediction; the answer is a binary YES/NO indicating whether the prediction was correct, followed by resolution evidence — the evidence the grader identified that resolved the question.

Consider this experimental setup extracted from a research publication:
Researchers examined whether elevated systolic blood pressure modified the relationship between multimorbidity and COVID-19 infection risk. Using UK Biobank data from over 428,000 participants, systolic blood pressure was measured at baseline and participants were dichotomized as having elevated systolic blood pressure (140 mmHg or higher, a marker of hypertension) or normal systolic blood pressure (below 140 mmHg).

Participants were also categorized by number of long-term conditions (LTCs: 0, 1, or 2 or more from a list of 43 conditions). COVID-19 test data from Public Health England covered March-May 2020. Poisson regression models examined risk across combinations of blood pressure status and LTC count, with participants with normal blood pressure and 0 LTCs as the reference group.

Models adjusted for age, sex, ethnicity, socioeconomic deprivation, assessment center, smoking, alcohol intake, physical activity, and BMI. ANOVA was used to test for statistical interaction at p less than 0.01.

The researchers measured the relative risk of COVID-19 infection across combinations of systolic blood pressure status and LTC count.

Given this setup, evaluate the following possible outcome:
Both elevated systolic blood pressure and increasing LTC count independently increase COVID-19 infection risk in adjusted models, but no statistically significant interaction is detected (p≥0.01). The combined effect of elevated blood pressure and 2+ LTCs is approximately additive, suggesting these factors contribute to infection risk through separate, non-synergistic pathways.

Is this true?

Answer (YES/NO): YES